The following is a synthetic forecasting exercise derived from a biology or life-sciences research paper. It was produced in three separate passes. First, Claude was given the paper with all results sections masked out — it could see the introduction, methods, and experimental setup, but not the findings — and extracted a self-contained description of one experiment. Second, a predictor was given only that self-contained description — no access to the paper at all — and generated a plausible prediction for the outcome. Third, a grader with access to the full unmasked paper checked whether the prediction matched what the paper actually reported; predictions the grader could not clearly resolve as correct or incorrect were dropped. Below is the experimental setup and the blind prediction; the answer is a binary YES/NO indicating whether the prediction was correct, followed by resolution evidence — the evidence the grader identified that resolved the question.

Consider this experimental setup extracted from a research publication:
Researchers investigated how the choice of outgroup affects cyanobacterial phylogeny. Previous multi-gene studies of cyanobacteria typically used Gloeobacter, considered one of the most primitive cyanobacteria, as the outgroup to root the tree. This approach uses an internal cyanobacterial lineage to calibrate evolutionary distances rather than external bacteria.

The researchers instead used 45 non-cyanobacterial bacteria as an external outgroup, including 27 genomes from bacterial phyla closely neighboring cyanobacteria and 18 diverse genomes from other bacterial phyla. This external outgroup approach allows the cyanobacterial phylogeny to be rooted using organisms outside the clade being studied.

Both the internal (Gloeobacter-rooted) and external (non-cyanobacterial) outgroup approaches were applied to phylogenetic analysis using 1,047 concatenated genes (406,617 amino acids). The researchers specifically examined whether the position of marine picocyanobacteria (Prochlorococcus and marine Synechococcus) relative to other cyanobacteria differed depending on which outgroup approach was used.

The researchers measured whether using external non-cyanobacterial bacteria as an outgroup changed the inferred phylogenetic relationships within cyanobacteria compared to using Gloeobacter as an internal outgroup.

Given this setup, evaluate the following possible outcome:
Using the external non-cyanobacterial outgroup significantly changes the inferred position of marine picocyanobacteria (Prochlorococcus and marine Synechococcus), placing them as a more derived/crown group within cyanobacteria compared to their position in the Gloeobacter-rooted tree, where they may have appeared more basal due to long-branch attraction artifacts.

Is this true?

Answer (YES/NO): NO